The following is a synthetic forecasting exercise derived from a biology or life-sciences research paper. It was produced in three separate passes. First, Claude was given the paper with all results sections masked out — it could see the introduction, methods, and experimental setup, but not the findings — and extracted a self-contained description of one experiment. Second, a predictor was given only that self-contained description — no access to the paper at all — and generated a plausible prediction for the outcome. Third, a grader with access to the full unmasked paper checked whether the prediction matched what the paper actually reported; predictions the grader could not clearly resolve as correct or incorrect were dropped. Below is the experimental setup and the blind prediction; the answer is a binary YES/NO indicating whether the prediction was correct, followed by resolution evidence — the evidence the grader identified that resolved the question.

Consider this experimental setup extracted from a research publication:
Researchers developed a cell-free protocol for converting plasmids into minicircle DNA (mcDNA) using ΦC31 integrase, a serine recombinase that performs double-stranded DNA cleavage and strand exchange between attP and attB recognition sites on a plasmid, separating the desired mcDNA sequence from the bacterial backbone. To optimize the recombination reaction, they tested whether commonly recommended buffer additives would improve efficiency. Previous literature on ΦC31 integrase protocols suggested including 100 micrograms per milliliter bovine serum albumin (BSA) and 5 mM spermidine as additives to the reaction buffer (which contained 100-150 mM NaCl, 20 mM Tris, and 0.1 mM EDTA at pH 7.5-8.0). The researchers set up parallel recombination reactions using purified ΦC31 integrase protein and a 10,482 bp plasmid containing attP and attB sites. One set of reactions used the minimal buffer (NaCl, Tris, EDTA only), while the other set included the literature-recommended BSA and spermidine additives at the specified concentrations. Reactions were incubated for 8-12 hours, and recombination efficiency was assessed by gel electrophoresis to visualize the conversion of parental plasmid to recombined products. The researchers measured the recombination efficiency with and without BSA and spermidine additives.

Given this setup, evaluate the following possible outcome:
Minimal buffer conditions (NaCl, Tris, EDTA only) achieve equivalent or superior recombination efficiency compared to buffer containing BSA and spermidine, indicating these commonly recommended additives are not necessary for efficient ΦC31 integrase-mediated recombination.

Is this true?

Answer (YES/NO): YES